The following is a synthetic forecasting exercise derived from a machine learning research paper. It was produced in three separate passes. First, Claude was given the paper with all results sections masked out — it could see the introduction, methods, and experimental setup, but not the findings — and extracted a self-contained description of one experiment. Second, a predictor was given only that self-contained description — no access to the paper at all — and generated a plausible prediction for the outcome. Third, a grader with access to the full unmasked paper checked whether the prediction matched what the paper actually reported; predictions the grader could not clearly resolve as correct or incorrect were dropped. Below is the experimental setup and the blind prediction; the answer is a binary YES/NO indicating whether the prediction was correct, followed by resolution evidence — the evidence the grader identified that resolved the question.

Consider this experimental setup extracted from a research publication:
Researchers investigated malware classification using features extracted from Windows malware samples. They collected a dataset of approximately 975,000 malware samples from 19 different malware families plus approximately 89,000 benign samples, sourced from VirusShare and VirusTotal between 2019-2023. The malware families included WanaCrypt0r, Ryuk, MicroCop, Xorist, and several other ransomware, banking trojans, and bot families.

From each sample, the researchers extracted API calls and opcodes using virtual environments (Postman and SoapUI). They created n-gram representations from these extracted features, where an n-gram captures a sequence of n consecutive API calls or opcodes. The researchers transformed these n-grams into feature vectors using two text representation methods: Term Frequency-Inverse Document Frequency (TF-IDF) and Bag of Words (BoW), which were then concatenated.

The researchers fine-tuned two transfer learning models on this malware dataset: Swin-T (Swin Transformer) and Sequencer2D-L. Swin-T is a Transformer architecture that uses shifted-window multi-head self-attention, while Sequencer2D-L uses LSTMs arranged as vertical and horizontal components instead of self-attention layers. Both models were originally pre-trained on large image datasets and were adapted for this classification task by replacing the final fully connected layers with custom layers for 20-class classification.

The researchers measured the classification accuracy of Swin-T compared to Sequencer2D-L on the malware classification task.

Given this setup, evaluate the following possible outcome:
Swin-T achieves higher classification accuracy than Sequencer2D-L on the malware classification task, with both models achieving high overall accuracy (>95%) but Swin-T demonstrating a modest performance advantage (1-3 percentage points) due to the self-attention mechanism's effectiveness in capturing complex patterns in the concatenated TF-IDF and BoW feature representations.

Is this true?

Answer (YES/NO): NO